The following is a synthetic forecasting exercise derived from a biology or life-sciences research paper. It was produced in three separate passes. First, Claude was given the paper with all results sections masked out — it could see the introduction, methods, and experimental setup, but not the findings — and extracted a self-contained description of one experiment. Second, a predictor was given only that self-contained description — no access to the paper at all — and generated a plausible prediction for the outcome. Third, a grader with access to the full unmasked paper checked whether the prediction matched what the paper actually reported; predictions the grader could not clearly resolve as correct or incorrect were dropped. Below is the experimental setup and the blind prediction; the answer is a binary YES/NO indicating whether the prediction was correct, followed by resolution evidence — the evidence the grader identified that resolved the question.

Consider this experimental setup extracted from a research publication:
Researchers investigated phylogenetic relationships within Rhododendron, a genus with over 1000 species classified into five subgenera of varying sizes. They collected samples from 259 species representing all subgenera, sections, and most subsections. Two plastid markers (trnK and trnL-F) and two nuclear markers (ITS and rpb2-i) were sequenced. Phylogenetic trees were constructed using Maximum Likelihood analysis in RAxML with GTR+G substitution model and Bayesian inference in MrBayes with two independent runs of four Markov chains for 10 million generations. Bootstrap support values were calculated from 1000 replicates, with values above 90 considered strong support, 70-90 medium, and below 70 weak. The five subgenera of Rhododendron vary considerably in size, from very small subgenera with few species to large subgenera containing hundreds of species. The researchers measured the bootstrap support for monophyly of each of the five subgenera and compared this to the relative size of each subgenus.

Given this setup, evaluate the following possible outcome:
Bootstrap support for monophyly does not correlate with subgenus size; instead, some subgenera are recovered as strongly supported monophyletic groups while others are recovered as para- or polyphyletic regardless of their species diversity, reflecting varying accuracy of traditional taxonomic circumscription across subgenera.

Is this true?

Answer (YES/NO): NO